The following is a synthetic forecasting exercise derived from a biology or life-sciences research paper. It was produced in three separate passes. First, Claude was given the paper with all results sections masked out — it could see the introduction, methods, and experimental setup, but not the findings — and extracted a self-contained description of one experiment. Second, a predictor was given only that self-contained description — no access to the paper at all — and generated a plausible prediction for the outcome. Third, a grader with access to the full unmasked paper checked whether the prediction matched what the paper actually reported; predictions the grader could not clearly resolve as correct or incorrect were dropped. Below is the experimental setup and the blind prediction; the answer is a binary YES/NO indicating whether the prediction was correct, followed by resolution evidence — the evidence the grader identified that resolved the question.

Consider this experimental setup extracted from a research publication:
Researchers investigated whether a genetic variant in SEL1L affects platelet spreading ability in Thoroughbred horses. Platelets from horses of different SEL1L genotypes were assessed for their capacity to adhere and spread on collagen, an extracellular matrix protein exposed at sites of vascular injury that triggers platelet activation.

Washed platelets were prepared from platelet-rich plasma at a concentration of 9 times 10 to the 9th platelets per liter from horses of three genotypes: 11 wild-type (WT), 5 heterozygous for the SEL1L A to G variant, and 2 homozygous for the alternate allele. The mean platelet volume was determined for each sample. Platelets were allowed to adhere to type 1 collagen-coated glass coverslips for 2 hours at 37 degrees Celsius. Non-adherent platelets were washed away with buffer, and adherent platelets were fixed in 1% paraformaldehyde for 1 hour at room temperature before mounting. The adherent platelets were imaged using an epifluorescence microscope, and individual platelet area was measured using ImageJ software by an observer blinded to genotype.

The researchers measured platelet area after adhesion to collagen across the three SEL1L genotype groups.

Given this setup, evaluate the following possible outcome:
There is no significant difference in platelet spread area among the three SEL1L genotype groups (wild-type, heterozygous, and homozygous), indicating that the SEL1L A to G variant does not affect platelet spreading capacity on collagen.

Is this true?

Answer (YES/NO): NO